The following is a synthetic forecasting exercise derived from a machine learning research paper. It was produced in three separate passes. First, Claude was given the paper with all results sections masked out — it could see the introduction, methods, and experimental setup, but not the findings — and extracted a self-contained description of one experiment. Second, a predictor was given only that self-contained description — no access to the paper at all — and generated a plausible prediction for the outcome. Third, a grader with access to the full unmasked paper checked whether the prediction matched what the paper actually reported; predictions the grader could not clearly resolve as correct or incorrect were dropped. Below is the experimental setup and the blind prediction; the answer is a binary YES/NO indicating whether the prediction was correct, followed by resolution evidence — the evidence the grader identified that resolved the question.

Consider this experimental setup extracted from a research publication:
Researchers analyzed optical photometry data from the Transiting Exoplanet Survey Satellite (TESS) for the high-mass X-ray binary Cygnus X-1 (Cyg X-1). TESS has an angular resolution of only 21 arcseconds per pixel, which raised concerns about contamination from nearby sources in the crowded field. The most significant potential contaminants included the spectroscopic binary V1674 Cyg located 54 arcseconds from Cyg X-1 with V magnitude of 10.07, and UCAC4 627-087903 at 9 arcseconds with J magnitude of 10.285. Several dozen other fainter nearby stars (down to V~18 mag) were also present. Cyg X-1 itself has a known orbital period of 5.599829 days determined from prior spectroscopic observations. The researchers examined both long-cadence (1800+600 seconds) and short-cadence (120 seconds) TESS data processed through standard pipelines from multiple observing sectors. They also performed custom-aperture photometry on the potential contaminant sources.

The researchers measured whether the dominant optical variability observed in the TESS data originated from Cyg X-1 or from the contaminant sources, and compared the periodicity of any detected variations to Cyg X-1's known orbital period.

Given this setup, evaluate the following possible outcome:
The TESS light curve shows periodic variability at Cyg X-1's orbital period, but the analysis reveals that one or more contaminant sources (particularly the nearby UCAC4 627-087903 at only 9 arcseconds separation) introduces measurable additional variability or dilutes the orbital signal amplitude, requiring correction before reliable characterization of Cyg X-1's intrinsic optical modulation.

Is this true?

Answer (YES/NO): NO